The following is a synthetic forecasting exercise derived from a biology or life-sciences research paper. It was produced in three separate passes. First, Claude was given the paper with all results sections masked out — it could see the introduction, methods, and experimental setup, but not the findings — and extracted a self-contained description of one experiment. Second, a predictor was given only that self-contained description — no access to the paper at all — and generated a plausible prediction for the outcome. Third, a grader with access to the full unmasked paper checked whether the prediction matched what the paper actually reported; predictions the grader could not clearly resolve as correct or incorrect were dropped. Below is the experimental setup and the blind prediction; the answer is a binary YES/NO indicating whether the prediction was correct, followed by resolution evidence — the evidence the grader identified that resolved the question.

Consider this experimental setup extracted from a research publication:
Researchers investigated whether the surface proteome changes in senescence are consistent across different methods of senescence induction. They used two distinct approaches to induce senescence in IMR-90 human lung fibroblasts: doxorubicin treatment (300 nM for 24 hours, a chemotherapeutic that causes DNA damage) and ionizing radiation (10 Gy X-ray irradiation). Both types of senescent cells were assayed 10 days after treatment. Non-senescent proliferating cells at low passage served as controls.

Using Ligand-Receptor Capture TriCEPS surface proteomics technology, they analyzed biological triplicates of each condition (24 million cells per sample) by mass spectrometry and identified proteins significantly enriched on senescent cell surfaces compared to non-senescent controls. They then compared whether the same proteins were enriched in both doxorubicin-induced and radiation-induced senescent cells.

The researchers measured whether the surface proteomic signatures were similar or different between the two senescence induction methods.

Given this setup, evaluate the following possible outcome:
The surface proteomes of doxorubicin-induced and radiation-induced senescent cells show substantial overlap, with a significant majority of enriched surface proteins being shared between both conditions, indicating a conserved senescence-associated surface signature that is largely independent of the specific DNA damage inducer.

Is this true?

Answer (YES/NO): NO